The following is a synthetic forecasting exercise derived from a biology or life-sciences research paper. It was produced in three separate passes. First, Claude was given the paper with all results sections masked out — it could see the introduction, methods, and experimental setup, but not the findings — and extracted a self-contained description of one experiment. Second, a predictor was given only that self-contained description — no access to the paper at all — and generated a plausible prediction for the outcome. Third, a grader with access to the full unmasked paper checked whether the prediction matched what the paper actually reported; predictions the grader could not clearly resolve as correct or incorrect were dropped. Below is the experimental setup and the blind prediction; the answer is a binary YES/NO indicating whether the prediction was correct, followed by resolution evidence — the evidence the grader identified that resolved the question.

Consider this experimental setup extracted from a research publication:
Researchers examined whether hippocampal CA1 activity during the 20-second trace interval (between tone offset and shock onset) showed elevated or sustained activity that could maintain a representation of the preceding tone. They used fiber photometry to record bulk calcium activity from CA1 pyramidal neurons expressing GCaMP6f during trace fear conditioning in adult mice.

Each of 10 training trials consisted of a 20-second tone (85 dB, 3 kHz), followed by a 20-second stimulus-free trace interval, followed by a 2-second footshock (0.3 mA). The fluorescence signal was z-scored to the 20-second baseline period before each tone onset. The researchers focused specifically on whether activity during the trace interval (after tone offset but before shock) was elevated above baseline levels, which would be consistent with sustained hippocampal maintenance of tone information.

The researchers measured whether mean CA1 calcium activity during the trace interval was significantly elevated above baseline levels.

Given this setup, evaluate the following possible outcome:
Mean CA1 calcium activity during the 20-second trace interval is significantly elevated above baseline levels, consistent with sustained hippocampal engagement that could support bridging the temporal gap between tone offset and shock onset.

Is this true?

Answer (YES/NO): NO